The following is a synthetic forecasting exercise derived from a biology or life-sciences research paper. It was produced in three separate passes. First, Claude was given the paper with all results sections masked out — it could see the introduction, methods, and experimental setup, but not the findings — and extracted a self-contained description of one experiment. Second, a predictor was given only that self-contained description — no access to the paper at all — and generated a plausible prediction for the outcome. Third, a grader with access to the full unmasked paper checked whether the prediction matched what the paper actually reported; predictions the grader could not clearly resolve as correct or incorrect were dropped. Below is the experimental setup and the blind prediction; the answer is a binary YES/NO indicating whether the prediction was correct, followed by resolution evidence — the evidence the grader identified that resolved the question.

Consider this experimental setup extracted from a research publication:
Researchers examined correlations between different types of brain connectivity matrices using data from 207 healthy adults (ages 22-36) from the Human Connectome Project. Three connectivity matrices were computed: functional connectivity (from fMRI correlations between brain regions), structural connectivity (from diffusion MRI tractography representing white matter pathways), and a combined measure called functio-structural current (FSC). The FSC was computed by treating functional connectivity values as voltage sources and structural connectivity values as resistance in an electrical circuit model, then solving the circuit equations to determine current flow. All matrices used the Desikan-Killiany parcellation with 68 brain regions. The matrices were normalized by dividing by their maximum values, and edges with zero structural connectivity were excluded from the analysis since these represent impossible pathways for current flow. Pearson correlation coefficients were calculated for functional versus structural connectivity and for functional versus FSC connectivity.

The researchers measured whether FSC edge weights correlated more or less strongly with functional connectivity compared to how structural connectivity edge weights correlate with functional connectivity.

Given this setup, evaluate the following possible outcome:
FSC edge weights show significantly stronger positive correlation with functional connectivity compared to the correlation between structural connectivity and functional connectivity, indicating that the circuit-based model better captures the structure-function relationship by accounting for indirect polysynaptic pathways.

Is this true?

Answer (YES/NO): NO